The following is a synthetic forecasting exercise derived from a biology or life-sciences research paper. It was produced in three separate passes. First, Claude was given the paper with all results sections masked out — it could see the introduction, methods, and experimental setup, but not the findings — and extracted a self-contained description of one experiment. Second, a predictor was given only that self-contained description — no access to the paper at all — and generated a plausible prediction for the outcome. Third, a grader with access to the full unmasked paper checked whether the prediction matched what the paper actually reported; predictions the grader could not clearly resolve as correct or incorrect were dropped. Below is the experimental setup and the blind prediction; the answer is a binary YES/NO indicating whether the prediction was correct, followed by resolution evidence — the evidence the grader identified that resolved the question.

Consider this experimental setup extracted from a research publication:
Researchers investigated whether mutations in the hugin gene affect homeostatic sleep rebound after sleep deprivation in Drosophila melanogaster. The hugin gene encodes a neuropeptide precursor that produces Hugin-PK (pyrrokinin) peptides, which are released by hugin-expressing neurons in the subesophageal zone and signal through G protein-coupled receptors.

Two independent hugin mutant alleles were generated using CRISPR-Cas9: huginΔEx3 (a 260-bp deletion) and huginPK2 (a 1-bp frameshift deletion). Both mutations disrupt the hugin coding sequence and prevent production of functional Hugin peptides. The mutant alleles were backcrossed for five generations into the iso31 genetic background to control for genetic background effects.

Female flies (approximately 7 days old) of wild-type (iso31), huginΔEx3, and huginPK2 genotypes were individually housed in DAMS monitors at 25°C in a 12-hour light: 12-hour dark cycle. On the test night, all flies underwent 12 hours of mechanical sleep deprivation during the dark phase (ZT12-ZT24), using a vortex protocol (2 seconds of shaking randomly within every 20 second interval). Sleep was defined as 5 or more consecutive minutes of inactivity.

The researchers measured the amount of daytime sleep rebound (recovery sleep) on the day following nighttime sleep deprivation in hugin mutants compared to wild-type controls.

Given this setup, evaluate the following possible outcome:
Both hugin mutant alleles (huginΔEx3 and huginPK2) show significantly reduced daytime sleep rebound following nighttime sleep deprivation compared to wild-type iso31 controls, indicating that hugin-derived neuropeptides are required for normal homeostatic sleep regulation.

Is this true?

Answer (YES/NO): NO